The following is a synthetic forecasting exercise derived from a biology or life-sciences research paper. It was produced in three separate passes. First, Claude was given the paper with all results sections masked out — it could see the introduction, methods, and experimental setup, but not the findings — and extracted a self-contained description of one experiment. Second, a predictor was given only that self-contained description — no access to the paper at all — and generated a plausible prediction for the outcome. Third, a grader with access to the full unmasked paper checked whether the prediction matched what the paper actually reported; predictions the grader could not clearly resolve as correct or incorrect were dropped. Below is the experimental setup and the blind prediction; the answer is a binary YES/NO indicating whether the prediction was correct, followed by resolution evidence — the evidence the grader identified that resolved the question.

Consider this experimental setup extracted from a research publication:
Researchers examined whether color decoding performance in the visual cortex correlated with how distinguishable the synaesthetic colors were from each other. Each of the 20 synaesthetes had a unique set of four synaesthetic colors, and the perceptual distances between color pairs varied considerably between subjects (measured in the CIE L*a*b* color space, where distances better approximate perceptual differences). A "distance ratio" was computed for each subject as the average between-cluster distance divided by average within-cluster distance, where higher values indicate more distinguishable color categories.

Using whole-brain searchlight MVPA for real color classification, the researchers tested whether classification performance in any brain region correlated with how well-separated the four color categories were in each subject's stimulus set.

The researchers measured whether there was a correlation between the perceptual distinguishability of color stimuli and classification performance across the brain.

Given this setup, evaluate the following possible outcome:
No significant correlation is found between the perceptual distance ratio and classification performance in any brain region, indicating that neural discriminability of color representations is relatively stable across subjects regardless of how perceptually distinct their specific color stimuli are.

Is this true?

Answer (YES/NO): NO